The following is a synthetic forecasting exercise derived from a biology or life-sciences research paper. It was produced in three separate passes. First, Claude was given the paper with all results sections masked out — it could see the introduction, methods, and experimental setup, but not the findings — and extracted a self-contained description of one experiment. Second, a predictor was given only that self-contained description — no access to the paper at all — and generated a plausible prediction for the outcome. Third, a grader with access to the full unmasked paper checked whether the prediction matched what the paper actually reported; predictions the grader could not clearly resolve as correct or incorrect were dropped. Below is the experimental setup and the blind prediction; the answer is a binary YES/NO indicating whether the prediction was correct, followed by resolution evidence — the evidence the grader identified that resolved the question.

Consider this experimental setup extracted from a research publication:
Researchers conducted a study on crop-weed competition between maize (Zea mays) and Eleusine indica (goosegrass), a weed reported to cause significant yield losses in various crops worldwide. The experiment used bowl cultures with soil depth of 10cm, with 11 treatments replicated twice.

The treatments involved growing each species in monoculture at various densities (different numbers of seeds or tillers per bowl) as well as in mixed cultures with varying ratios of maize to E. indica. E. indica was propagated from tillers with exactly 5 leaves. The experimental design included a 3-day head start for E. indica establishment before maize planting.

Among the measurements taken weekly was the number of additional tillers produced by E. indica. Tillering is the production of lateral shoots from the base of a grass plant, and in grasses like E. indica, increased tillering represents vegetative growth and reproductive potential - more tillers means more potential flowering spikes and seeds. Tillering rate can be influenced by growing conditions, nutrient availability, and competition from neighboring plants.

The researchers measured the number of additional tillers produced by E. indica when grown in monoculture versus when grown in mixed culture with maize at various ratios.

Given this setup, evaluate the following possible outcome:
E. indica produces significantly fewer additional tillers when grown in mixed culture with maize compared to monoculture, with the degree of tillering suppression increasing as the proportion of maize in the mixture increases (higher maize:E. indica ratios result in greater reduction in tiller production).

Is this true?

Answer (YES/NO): NO